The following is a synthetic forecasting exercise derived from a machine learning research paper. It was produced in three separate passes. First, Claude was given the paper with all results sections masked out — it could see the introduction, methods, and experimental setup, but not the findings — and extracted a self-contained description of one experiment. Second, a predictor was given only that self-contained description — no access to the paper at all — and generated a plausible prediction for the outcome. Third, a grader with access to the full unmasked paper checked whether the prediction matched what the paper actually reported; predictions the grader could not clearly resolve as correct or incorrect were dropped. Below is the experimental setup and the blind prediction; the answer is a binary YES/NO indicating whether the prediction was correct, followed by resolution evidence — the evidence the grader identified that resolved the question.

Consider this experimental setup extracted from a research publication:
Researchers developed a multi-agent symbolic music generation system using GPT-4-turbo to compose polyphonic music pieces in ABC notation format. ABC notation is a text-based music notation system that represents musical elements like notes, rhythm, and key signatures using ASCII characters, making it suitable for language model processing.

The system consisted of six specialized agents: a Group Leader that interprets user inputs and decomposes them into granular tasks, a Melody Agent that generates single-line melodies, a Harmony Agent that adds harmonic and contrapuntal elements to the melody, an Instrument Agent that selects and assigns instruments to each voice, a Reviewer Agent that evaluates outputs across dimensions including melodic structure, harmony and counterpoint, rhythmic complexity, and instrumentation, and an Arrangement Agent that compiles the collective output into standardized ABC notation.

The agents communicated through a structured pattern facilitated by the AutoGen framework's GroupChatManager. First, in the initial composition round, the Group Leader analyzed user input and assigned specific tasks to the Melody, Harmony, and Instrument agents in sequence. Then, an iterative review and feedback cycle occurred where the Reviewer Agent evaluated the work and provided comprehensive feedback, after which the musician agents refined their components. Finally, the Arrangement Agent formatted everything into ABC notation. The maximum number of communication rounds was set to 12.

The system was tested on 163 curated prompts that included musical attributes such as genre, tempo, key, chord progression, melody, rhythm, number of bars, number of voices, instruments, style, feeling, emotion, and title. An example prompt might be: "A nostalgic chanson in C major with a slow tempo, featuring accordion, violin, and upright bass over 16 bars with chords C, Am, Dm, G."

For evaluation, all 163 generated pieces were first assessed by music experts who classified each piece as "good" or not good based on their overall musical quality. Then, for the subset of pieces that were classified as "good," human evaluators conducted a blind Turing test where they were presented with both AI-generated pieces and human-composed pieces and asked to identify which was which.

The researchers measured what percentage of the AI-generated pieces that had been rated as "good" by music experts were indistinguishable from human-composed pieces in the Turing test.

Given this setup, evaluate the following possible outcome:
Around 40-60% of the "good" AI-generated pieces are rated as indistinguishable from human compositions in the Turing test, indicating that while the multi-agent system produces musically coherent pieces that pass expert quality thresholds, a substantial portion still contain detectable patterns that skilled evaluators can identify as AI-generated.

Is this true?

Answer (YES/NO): NO